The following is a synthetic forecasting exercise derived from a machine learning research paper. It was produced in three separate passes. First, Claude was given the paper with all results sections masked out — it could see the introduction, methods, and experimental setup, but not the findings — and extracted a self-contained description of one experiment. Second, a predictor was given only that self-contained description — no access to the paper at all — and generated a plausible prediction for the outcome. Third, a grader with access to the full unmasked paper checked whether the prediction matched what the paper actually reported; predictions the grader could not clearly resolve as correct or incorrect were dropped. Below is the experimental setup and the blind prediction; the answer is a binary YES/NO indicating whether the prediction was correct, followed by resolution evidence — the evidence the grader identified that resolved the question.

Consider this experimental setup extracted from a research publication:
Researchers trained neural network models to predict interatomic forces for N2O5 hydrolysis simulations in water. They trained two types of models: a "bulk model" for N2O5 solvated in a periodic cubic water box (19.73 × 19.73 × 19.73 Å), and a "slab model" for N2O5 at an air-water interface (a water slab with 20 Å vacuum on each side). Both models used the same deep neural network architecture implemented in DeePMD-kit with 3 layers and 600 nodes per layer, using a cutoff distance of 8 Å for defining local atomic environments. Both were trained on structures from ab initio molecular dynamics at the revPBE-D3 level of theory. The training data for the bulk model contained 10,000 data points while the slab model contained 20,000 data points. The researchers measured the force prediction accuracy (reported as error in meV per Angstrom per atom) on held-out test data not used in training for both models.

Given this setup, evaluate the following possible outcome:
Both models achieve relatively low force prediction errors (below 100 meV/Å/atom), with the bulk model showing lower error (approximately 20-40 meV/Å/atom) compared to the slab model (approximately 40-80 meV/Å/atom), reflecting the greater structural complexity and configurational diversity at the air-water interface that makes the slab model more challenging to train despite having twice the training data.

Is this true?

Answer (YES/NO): NO